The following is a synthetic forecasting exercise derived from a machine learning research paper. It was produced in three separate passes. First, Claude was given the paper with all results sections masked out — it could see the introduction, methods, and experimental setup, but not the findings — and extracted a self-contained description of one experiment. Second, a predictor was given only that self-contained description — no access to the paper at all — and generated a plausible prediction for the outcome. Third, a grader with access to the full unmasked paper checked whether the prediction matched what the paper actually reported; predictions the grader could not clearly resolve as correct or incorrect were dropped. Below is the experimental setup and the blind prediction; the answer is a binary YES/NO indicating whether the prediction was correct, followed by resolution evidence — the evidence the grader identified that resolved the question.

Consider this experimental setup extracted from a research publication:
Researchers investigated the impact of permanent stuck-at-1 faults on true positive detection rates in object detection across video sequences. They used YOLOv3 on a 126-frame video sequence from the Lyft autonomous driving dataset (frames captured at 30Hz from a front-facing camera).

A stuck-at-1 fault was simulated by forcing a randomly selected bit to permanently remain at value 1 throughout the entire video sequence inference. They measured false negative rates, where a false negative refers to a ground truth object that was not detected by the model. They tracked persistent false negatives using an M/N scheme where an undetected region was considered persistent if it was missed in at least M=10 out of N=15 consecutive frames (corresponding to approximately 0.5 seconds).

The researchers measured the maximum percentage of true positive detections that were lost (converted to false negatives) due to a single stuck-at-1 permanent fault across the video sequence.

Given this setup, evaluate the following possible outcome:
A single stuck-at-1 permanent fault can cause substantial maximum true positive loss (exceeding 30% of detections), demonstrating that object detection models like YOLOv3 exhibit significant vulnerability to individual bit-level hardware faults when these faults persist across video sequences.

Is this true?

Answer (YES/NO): YES